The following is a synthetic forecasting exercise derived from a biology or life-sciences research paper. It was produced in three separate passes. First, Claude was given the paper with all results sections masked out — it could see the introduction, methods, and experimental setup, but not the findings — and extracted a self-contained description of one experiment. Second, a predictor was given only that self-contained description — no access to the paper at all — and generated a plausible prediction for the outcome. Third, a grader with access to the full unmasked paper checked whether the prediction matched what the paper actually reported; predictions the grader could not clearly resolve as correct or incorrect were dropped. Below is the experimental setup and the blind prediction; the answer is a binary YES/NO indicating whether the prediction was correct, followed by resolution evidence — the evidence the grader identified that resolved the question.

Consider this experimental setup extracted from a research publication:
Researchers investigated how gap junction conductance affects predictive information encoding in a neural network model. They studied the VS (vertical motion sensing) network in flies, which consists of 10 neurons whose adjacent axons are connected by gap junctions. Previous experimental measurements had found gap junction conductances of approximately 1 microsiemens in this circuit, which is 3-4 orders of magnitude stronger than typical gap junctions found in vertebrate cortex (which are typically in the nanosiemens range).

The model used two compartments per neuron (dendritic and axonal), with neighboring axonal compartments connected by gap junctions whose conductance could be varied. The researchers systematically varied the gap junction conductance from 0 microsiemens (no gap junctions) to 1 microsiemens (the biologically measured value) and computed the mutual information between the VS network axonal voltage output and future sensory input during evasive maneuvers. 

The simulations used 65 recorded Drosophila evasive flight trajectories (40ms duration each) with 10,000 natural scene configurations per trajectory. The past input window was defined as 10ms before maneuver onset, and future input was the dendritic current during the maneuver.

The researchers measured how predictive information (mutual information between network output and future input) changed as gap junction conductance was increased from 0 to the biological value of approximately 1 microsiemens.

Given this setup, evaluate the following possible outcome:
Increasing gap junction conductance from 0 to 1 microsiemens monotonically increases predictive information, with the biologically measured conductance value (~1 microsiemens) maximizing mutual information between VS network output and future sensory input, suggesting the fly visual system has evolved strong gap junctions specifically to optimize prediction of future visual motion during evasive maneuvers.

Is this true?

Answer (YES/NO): YES